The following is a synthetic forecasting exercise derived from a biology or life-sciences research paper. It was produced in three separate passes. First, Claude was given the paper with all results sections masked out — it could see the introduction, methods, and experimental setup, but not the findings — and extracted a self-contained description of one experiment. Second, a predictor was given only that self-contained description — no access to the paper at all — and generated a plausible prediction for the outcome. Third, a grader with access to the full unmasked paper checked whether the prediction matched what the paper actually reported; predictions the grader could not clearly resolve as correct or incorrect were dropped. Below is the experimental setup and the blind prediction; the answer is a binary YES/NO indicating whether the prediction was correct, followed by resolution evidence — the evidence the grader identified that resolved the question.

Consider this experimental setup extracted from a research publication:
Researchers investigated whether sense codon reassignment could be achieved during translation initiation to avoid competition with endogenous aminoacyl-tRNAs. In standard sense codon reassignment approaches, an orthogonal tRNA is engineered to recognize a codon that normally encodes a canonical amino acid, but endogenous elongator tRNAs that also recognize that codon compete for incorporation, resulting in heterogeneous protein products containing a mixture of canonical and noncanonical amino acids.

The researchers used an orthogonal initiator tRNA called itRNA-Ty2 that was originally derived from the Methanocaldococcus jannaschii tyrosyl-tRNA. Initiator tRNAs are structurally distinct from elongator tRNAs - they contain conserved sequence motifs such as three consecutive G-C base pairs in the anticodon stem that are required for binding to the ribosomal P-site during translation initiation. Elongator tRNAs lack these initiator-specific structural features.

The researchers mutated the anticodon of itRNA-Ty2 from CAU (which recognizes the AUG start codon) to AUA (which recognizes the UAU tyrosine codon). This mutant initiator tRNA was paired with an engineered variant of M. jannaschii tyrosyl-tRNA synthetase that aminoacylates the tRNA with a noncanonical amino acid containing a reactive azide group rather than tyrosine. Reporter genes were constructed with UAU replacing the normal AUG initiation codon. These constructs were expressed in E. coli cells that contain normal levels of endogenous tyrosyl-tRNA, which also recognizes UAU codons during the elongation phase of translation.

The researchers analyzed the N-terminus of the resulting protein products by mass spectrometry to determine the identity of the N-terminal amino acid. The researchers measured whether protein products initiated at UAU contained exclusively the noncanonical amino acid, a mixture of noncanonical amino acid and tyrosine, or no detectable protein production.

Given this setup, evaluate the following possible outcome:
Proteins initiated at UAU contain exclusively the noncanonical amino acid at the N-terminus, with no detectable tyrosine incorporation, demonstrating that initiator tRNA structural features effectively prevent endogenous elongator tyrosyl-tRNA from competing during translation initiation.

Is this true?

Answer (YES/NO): YES